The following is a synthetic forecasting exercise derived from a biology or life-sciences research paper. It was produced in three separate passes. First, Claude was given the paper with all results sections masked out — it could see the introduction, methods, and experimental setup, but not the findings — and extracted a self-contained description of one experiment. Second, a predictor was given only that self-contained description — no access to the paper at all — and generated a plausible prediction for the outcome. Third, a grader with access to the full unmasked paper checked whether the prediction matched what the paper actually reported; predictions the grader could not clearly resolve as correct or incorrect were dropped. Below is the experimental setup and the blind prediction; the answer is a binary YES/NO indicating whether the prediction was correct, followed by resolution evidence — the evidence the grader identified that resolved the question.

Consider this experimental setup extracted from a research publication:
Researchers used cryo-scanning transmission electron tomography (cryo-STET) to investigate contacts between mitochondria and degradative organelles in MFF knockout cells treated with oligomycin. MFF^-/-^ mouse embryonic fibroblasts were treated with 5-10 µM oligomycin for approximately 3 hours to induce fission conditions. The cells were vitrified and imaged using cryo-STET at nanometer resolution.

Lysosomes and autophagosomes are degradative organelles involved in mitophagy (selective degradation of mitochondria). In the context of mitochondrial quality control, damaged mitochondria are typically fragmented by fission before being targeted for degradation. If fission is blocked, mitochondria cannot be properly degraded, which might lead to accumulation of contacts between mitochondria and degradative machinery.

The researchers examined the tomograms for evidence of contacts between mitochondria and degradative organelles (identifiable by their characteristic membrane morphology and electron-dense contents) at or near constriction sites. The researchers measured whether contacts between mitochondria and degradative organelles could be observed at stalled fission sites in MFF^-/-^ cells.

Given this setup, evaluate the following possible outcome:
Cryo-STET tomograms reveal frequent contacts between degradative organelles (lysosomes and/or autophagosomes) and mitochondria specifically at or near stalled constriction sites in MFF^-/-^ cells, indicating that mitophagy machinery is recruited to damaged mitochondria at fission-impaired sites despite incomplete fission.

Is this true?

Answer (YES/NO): NO